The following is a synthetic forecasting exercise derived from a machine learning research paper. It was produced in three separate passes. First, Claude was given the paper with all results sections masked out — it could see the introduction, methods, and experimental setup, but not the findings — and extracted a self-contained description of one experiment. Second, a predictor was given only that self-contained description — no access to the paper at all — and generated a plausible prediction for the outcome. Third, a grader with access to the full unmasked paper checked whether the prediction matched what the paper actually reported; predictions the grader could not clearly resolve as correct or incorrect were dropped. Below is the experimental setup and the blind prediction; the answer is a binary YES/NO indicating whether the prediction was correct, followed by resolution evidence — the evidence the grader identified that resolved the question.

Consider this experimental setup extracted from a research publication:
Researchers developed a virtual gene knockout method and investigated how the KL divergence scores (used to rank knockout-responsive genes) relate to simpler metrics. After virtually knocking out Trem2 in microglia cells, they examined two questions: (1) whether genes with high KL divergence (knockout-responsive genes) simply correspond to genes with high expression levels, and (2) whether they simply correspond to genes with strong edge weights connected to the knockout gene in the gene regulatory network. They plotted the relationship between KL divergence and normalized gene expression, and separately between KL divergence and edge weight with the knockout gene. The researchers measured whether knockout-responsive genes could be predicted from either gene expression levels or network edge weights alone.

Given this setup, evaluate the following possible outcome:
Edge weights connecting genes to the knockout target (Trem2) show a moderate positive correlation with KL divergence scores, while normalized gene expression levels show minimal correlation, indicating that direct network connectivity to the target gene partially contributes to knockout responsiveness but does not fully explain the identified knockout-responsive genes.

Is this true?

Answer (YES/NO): NO